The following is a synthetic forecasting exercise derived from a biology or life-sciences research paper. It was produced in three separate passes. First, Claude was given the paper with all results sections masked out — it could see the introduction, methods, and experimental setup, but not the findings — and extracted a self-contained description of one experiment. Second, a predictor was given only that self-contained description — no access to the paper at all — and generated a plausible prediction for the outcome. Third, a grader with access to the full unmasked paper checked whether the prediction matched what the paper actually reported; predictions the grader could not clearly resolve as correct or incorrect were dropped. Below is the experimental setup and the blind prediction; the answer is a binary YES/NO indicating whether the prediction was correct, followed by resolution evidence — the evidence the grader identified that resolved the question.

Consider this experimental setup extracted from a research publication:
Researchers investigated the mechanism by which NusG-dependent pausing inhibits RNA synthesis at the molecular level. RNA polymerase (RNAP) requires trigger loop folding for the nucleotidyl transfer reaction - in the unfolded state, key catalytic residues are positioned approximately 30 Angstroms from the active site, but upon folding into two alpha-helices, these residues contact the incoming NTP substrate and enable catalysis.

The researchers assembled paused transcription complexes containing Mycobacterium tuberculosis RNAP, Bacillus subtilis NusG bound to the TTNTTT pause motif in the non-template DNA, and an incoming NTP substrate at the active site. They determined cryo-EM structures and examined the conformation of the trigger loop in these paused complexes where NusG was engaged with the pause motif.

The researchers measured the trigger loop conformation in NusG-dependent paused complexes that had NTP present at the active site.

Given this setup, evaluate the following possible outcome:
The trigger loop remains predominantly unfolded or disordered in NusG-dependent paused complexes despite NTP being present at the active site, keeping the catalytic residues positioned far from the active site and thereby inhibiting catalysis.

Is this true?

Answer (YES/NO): NO